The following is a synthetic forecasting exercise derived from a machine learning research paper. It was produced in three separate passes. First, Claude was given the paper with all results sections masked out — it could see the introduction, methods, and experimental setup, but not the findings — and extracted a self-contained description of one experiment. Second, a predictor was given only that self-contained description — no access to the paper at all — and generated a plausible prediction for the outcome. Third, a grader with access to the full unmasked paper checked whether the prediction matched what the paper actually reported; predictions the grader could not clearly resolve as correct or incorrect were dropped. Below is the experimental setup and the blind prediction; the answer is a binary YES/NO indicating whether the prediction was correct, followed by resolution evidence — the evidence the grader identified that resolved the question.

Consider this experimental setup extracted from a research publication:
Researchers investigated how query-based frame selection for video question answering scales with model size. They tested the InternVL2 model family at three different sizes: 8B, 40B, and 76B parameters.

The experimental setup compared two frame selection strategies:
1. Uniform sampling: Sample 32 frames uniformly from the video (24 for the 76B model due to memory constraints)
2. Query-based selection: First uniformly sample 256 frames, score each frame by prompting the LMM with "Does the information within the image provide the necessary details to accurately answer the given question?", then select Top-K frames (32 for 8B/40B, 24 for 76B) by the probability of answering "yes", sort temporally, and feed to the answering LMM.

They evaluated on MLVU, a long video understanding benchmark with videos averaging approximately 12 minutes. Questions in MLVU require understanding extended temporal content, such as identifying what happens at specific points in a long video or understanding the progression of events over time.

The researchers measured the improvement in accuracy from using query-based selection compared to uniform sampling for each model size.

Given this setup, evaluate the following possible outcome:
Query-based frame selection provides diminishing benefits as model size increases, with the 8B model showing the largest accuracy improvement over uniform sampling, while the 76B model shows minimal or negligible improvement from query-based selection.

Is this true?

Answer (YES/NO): NO